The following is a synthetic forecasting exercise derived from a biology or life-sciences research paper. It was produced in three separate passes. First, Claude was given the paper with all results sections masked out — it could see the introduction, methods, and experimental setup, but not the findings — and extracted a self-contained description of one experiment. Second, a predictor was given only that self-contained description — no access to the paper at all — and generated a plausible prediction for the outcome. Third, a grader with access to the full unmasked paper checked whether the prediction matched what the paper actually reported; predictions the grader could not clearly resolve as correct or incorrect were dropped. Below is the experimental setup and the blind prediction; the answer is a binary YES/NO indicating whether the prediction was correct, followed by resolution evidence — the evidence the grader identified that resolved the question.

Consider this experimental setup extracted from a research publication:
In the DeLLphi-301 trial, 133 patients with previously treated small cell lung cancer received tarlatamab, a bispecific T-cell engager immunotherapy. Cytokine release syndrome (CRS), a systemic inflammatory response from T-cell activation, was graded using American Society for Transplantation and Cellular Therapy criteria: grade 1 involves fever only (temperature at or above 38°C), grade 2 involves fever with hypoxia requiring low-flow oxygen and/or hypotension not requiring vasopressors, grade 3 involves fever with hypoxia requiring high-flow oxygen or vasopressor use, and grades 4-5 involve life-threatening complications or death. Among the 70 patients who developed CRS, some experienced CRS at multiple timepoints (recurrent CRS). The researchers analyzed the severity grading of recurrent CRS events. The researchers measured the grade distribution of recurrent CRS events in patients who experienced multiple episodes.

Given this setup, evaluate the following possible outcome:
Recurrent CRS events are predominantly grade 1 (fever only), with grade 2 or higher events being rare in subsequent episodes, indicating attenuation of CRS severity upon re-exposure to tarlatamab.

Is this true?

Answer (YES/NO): YES